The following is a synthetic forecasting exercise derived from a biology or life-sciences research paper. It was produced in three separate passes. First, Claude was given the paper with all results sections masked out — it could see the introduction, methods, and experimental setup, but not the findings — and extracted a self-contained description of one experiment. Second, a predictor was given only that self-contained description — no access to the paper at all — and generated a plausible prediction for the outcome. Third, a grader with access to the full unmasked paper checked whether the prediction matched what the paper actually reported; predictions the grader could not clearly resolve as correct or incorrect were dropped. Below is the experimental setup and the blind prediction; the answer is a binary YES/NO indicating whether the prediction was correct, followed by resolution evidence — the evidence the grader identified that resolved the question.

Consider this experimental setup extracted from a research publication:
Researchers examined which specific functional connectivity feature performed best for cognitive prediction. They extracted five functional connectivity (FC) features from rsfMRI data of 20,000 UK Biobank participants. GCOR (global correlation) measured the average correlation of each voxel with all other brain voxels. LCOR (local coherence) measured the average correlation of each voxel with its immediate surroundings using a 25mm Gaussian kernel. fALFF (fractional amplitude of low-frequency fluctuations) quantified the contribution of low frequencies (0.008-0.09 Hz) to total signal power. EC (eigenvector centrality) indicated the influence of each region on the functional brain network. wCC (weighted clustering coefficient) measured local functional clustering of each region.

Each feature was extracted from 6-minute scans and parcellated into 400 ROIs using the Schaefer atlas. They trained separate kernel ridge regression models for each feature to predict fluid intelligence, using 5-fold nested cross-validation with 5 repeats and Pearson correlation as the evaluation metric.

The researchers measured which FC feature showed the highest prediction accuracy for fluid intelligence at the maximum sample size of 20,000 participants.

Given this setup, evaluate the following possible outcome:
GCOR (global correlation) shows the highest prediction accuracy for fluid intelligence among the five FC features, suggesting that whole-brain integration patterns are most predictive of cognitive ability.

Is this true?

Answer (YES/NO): NO